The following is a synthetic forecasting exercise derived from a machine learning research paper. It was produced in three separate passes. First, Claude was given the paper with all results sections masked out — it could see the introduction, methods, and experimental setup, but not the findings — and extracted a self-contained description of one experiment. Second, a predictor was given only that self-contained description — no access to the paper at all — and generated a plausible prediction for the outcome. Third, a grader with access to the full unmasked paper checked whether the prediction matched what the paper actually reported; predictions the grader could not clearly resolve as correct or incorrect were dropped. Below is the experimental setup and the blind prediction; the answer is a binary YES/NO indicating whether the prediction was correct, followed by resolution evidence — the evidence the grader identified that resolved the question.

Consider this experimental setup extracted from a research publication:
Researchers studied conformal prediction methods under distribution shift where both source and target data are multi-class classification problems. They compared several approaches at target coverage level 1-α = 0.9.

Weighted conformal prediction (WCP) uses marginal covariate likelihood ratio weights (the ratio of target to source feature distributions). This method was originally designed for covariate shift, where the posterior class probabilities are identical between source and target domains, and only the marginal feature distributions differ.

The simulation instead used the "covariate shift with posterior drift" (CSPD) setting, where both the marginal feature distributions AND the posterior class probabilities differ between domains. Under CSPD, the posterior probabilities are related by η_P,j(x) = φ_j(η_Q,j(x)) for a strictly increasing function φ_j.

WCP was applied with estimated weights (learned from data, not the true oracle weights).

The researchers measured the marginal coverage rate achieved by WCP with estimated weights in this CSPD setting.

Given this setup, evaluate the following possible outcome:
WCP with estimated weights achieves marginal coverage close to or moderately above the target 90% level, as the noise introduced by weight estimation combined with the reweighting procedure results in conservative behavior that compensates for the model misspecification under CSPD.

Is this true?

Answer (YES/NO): NO